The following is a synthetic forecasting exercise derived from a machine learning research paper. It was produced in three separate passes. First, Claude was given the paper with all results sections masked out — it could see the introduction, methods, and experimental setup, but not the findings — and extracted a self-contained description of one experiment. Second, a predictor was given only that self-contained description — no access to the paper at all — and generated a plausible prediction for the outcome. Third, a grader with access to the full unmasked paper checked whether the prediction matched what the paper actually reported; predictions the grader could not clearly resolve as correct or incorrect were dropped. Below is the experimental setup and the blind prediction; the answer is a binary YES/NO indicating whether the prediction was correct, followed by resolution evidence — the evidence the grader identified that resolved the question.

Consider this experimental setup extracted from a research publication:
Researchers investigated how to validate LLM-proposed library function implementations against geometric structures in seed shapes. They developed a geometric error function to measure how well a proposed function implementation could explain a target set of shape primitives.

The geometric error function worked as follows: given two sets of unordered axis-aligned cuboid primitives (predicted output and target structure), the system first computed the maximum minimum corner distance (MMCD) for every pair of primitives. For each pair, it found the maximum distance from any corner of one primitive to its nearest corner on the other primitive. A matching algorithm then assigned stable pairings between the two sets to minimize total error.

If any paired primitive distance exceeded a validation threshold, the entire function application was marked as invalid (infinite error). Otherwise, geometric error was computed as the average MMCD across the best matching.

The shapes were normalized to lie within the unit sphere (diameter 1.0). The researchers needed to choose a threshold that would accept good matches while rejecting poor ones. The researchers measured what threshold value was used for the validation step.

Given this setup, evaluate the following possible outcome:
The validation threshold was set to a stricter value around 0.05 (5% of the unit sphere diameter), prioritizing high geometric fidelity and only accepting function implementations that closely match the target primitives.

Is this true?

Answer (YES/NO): NO